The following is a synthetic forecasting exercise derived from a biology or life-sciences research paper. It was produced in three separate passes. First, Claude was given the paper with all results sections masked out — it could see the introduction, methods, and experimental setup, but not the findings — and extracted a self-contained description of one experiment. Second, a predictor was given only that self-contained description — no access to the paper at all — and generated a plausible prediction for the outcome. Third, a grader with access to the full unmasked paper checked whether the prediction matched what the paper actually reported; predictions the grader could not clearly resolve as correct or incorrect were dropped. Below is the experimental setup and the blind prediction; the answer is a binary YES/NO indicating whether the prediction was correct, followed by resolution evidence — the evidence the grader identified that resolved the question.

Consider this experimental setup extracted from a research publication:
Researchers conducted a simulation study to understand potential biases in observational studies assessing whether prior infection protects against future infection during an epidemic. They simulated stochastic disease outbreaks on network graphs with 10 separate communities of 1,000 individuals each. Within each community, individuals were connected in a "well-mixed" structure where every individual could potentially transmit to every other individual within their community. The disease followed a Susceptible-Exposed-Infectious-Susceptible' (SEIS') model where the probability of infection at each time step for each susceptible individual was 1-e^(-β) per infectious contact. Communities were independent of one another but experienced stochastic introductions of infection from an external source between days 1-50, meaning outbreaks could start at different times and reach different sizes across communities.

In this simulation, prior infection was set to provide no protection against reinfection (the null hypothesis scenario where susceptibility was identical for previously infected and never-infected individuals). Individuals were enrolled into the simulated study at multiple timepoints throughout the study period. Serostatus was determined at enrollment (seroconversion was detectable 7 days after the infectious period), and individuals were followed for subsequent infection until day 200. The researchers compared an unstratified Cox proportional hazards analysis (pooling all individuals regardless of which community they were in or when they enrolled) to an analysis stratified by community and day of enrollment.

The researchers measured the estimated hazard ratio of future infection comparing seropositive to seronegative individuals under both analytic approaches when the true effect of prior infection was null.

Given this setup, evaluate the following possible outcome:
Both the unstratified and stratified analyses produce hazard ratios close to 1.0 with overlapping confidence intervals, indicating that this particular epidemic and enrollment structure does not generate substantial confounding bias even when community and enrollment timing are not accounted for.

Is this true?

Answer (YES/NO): NO